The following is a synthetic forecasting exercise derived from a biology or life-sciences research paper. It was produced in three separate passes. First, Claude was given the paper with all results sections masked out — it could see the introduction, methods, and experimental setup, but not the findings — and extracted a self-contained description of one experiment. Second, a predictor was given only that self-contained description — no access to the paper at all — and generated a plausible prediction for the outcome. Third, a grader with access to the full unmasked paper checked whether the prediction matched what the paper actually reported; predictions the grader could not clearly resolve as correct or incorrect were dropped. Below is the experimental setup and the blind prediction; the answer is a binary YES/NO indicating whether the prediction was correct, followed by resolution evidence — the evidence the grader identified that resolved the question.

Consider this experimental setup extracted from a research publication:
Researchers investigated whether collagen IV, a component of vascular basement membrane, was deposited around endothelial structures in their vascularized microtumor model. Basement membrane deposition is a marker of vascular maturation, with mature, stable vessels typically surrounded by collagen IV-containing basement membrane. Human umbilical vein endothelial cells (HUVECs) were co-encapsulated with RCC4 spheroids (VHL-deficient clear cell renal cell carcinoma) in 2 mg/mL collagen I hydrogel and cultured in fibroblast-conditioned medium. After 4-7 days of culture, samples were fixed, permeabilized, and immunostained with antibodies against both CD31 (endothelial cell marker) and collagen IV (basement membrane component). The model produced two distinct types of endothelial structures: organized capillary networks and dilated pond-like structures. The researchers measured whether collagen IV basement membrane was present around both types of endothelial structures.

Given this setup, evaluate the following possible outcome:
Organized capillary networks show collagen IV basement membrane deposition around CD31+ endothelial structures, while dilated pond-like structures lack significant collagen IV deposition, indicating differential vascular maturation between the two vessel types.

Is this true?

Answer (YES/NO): NO